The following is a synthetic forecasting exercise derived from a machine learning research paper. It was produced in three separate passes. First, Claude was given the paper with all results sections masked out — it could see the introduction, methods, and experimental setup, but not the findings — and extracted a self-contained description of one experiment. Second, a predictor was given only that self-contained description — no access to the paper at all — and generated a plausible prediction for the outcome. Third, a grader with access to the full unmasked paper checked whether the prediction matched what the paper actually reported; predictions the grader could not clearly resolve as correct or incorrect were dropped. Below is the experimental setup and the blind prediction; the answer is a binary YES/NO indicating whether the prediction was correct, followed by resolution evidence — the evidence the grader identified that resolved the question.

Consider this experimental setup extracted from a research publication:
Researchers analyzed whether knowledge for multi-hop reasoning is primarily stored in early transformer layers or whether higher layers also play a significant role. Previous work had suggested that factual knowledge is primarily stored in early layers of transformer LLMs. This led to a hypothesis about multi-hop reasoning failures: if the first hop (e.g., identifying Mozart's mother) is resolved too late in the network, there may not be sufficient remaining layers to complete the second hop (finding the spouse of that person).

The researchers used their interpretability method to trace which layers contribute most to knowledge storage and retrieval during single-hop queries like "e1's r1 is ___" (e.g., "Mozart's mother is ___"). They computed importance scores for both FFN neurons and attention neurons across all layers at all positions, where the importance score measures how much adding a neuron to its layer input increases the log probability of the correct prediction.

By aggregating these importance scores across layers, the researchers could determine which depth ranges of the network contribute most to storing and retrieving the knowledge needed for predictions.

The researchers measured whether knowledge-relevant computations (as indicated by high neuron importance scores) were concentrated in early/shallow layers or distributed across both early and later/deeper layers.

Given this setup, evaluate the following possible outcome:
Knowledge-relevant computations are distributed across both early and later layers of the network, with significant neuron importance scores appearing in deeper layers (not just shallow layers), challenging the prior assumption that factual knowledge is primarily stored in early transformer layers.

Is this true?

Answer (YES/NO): YES